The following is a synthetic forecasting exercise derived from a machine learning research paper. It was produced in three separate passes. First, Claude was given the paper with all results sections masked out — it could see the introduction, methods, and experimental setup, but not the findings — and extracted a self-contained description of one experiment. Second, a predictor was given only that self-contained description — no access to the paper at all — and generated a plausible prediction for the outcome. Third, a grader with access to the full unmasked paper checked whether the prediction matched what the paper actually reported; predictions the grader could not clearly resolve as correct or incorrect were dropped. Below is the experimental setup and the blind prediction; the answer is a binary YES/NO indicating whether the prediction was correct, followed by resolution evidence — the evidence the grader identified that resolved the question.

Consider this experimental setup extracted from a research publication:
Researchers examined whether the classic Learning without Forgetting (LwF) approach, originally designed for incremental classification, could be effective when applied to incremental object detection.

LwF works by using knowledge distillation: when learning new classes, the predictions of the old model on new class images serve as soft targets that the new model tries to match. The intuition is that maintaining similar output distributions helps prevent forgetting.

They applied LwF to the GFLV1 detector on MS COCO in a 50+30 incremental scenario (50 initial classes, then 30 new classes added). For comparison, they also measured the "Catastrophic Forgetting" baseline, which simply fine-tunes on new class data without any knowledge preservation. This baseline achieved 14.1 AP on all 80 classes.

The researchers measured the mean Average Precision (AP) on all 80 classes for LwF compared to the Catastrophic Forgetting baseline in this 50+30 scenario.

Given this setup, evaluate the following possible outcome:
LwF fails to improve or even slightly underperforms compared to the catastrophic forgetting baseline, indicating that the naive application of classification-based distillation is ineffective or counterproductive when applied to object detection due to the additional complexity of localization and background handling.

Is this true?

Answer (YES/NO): NO